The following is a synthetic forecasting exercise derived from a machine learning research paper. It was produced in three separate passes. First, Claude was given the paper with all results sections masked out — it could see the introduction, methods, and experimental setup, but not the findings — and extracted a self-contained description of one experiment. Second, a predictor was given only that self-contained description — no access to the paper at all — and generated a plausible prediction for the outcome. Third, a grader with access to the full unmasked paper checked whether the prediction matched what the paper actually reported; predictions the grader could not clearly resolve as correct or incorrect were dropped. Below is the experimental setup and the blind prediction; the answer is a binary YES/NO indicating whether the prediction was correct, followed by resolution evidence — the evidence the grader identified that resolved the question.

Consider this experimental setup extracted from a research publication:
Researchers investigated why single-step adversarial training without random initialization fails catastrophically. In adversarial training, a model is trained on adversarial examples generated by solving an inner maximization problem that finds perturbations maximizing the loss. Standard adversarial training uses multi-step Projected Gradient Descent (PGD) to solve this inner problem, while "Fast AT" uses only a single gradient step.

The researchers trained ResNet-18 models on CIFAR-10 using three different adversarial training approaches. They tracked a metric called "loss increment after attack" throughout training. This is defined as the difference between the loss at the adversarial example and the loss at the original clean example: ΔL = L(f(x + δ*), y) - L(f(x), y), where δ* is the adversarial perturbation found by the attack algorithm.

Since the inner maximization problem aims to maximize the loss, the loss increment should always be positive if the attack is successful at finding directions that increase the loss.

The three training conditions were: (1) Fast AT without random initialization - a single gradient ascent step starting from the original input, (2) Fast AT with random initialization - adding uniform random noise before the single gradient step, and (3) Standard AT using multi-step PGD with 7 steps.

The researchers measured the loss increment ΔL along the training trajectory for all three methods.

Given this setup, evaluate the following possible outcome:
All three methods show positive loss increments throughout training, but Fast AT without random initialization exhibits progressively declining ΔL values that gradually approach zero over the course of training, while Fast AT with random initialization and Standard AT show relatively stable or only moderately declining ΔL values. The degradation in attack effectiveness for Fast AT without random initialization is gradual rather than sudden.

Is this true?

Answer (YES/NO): NO